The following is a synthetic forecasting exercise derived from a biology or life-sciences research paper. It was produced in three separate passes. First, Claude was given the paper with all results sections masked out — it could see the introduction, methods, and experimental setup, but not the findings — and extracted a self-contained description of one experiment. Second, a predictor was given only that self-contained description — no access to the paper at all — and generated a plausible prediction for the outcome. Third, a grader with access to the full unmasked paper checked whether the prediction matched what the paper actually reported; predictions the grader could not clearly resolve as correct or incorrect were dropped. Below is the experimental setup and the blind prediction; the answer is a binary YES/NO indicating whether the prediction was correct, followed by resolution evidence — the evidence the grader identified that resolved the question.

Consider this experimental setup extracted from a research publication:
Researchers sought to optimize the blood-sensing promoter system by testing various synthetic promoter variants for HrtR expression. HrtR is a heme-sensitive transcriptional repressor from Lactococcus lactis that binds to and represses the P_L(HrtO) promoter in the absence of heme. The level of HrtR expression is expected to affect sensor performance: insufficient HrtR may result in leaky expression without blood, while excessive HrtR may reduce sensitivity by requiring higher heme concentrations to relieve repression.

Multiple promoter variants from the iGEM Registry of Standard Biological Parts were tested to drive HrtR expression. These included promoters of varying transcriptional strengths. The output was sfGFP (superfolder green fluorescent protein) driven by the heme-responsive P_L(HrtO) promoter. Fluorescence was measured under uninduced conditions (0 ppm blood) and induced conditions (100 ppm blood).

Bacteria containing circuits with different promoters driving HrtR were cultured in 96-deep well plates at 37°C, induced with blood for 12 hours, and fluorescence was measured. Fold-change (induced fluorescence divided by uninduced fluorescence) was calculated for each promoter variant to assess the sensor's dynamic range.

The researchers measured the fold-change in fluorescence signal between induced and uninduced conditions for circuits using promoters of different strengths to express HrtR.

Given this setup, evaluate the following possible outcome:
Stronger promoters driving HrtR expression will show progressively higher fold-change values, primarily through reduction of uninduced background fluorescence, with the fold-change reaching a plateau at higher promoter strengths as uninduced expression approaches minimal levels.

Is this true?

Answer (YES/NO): NO